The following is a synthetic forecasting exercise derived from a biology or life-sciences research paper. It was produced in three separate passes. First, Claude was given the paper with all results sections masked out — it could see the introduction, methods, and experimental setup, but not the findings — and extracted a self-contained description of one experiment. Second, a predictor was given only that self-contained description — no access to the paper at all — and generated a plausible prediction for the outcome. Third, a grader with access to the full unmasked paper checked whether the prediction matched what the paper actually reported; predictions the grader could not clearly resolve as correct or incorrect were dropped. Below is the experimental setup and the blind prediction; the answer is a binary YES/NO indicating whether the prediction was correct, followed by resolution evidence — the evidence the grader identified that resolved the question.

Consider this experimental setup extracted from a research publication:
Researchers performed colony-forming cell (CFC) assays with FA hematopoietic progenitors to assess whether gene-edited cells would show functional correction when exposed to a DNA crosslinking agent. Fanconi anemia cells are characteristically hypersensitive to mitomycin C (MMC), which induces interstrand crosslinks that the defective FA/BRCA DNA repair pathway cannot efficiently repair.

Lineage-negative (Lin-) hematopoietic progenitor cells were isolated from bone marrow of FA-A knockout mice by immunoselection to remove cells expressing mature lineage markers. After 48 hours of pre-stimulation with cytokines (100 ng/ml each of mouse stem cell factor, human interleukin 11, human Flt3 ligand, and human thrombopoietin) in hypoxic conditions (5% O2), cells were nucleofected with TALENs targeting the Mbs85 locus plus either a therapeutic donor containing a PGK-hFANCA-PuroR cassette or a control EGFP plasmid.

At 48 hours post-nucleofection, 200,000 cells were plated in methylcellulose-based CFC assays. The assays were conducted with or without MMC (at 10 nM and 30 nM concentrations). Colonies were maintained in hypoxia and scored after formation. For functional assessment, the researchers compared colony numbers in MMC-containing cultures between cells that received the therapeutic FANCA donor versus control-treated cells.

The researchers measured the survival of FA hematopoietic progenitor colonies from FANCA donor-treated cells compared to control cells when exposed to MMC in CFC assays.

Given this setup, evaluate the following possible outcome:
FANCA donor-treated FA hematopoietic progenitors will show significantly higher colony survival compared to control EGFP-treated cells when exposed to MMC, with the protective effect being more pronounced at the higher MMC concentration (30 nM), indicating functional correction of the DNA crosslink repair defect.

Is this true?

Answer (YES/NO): NO